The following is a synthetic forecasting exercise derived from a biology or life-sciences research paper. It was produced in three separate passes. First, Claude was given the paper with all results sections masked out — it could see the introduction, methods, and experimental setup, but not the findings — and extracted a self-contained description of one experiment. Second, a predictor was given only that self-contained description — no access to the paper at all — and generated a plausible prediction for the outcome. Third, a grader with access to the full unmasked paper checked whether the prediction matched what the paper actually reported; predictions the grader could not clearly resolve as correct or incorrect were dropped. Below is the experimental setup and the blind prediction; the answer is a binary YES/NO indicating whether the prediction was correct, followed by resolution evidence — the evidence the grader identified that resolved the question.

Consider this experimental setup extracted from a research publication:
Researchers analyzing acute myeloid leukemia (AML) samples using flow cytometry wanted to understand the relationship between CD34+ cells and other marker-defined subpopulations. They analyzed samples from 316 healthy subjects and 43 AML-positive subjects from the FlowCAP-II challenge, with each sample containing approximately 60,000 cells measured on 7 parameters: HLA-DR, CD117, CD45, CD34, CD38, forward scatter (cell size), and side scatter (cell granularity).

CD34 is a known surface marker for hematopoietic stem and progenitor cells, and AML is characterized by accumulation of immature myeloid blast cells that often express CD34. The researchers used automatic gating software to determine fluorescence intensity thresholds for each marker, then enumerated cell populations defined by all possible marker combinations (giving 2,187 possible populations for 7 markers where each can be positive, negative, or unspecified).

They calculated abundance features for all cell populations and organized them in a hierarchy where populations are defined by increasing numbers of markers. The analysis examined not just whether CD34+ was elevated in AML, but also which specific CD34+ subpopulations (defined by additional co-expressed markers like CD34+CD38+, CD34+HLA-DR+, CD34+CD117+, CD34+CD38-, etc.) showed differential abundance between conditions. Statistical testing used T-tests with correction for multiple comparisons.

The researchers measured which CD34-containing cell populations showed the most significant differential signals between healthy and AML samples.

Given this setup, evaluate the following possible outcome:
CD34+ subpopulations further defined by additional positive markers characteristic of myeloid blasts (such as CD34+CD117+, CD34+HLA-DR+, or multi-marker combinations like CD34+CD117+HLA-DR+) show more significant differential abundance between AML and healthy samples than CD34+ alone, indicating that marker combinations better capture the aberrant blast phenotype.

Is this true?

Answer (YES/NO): NO